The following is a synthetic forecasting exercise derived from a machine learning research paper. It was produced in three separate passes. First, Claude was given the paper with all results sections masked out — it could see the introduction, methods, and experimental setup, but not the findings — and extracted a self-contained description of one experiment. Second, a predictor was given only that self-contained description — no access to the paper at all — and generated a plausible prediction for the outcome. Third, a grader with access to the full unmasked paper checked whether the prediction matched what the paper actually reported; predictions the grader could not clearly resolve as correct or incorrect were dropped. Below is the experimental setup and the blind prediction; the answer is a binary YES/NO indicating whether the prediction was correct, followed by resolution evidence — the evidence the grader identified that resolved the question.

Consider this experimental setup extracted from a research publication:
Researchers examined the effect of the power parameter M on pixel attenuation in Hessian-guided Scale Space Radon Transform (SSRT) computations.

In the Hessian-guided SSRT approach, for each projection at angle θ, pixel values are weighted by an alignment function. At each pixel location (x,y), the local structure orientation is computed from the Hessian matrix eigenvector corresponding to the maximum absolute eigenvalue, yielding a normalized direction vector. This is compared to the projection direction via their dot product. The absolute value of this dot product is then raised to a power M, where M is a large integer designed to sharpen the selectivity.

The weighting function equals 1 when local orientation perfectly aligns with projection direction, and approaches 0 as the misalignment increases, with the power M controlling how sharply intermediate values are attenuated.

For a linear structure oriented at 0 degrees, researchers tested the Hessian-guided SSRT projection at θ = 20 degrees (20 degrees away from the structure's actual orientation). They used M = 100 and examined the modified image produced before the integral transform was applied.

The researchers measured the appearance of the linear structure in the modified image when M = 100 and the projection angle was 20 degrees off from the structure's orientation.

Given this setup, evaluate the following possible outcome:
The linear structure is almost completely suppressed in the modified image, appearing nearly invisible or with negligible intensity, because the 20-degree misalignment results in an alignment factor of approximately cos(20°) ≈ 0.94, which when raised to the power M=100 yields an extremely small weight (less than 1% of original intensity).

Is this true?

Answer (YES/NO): YES